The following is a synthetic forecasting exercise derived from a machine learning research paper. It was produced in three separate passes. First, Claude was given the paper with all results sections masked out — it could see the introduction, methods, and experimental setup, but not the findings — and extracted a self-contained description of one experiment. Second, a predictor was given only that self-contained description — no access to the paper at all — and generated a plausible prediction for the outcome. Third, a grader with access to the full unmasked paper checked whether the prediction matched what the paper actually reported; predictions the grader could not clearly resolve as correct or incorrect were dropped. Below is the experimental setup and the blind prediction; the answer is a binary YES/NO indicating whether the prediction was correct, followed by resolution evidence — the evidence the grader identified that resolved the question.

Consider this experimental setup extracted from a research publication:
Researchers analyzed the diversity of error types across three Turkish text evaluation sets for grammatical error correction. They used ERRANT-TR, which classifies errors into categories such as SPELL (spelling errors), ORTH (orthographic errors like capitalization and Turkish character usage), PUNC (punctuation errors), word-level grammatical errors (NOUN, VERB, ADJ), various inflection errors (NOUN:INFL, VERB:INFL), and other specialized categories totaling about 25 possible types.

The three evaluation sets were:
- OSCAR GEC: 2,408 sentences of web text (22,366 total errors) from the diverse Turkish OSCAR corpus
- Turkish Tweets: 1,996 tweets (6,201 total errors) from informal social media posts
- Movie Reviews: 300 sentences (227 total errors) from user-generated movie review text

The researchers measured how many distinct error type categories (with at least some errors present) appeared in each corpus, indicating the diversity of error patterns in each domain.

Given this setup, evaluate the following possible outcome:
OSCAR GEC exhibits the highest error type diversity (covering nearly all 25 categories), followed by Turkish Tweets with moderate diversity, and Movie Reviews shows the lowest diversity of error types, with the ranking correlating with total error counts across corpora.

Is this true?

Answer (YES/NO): YES